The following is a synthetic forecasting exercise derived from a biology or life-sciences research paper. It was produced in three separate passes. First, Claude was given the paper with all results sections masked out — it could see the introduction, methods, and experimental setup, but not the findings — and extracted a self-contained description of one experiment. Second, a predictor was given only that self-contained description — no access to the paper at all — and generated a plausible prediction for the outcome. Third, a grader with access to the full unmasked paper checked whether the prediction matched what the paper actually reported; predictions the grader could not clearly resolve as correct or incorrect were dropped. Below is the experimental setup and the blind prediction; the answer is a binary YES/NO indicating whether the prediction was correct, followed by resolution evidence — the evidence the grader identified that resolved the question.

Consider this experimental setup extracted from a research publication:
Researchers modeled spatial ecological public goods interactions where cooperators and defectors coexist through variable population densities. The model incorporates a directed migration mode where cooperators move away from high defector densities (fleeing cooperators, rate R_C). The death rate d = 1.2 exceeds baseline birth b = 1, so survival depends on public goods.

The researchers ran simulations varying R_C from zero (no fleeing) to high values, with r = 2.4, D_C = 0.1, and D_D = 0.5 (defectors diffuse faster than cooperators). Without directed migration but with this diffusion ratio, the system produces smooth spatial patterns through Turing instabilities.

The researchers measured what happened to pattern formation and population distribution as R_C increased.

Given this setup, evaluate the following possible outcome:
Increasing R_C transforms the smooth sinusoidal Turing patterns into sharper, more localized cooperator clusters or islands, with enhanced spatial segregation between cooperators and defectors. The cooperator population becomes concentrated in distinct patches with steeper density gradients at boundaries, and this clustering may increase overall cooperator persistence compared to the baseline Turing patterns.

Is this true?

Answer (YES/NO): NO